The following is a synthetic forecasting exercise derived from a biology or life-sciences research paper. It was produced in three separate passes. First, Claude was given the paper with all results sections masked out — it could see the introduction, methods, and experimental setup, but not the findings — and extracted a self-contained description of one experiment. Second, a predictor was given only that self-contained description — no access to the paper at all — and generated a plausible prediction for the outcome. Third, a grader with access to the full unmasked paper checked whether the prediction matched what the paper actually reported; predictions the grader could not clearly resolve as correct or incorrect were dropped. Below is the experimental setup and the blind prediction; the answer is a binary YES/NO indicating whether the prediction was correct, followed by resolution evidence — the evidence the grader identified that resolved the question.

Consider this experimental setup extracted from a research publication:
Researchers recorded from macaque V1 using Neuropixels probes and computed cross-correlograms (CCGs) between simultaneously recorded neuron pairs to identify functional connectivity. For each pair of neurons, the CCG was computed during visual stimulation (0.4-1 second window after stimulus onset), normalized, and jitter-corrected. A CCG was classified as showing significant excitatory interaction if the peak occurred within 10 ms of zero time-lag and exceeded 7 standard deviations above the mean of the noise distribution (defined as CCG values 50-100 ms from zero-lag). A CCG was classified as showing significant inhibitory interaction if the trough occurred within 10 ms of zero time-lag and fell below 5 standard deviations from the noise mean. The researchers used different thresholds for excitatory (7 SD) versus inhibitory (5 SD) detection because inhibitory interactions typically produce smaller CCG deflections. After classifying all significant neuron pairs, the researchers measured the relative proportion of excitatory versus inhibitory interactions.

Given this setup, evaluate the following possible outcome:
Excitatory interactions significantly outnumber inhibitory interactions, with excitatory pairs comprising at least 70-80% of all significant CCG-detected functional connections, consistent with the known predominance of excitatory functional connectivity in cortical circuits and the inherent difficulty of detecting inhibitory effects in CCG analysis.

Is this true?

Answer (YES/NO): YES